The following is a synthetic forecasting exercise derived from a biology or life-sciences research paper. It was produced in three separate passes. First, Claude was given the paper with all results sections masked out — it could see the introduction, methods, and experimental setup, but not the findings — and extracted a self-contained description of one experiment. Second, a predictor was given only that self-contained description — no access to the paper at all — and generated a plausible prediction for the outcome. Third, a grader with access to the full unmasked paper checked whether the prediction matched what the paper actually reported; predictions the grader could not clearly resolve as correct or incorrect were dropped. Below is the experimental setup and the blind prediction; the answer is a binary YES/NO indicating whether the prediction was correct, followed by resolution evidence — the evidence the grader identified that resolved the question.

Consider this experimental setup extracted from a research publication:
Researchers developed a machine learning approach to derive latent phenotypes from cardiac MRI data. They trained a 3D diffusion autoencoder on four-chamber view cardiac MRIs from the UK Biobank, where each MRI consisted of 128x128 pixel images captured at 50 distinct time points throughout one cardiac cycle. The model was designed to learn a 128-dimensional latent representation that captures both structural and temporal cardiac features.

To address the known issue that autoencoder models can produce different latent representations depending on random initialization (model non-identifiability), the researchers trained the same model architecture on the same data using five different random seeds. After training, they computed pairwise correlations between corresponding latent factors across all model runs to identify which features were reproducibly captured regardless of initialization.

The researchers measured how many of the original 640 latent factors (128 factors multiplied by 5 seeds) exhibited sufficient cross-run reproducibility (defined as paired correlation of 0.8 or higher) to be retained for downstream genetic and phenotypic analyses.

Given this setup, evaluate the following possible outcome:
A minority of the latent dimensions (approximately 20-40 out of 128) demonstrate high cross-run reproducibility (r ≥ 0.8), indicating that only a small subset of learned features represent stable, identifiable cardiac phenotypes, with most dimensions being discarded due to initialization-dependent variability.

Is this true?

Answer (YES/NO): YES